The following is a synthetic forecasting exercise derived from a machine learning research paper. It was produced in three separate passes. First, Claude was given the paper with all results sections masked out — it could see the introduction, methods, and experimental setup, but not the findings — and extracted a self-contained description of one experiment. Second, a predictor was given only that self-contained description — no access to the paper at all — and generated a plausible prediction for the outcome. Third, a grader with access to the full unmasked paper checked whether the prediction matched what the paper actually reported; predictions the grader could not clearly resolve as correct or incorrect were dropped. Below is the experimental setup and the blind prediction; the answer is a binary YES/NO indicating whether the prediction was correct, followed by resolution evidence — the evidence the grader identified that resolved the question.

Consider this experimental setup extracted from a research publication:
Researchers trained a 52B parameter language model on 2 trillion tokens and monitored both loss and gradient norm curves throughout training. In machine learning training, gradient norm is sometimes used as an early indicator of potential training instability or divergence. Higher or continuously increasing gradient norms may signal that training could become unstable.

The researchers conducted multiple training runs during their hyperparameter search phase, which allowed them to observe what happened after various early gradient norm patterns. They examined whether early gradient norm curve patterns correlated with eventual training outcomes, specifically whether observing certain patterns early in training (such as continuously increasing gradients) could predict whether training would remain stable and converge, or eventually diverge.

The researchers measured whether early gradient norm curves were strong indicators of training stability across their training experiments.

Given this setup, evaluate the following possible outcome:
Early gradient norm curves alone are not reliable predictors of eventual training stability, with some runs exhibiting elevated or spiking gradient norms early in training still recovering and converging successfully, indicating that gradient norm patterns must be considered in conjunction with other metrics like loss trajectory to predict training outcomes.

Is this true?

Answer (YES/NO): NO